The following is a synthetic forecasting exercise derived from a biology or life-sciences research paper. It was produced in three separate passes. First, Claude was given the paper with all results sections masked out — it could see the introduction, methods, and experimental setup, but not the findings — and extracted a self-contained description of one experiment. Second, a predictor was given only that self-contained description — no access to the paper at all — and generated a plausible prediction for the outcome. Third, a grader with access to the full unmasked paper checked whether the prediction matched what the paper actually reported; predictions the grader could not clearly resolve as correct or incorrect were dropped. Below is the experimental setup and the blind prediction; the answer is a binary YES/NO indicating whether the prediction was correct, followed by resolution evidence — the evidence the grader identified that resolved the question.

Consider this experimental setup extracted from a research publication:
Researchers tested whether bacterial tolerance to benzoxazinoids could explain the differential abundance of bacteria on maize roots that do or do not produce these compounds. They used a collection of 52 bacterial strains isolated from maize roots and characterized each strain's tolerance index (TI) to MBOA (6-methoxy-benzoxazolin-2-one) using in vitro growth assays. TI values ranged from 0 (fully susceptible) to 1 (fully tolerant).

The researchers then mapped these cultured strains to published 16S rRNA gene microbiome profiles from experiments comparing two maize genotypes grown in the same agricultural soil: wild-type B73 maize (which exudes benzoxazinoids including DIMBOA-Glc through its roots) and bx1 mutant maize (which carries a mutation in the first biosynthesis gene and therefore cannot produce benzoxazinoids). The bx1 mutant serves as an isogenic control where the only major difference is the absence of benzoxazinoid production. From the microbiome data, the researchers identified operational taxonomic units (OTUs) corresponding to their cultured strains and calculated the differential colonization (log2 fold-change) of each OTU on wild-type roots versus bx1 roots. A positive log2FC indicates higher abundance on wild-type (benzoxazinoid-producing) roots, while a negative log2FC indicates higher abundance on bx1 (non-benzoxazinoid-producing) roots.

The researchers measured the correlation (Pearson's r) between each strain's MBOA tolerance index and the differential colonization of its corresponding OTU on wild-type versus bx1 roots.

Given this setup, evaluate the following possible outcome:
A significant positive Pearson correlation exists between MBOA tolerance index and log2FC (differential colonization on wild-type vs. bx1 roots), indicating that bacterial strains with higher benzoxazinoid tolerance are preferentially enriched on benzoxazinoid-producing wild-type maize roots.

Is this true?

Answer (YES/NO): YES